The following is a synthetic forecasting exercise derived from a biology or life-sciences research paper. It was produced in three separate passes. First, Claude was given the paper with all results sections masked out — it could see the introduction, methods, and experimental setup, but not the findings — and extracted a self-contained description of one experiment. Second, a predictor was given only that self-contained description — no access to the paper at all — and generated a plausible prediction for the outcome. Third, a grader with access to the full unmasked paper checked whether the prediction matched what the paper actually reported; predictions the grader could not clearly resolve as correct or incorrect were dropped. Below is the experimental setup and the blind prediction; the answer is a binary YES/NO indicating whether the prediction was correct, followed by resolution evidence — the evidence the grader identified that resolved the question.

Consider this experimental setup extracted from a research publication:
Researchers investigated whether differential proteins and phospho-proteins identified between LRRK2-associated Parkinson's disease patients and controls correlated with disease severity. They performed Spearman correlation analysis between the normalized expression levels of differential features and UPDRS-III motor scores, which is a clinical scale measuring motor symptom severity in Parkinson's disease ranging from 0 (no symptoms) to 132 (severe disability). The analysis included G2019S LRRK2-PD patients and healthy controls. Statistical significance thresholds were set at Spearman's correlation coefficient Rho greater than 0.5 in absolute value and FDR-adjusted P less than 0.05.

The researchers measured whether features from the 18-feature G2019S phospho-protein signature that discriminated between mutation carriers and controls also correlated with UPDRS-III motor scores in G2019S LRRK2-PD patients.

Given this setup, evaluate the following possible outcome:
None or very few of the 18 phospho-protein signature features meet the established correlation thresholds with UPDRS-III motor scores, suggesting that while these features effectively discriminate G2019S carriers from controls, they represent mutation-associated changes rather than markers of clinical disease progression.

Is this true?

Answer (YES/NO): NO